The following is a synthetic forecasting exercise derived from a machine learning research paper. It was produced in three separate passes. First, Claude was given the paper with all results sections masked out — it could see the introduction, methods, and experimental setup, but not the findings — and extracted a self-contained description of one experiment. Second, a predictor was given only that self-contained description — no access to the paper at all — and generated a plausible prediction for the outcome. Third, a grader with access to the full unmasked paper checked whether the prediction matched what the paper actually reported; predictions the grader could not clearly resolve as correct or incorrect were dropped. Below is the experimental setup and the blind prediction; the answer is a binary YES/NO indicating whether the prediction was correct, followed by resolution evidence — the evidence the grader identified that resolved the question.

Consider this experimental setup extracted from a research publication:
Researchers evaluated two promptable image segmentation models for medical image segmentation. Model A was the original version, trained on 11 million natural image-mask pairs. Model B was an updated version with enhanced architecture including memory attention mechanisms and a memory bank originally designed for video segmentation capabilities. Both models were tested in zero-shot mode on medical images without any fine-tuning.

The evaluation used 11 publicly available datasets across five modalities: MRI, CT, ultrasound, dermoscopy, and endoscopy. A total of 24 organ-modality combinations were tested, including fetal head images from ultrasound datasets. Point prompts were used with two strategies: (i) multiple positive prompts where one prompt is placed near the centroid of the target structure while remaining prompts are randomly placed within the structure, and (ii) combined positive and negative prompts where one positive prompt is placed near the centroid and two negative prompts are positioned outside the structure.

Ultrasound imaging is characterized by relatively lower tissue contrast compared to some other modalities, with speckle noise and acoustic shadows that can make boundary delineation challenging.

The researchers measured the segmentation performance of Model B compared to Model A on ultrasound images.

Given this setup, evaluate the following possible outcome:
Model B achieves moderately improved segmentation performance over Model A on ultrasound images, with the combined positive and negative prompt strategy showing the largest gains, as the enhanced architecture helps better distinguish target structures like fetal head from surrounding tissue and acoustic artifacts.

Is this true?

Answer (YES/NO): NO